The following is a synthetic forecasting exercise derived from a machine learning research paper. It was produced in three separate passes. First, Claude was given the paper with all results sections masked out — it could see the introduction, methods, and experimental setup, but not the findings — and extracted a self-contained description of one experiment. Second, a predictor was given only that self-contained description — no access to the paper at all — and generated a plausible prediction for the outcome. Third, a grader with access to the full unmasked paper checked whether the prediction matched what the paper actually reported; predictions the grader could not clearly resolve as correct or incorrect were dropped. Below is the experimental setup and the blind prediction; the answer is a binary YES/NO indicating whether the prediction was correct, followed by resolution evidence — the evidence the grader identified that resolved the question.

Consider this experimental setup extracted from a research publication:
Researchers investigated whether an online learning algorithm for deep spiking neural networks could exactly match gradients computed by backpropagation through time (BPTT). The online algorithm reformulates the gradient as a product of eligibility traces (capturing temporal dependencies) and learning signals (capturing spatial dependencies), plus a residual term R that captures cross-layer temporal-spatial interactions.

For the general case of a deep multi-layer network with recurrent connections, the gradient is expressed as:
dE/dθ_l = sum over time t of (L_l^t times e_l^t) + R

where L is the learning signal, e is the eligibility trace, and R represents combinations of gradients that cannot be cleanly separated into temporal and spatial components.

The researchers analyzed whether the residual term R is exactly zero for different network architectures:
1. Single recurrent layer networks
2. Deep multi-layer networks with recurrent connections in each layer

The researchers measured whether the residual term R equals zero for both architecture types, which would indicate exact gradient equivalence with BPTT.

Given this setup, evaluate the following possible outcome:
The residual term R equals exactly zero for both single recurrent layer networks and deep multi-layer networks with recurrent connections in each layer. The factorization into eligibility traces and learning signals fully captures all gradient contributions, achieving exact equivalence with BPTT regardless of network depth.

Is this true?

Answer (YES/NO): NO